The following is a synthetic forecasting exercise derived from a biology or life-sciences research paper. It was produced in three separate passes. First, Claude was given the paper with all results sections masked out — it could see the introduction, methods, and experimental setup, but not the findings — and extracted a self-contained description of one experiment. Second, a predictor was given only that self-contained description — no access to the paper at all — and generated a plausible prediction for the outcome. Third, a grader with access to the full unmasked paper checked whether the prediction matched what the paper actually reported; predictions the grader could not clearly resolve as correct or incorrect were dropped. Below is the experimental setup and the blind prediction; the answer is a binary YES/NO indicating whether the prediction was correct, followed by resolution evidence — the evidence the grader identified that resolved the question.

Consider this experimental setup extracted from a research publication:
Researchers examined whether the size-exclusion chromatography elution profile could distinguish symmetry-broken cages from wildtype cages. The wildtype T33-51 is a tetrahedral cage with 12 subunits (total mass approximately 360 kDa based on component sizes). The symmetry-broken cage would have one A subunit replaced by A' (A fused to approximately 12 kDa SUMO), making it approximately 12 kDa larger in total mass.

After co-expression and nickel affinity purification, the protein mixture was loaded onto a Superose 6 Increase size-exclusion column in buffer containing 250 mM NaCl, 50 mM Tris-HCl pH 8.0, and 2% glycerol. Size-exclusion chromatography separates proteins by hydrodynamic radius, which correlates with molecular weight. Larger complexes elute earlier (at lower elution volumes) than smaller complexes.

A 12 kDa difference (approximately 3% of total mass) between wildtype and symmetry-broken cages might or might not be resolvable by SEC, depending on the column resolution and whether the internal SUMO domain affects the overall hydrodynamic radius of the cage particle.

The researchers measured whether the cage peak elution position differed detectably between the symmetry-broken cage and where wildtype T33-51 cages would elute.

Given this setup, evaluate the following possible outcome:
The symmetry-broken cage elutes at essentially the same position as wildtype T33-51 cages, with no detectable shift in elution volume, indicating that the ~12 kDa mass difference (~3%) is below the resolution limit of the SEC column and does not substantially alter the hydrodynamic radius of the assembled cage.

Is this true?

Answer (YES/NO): NO